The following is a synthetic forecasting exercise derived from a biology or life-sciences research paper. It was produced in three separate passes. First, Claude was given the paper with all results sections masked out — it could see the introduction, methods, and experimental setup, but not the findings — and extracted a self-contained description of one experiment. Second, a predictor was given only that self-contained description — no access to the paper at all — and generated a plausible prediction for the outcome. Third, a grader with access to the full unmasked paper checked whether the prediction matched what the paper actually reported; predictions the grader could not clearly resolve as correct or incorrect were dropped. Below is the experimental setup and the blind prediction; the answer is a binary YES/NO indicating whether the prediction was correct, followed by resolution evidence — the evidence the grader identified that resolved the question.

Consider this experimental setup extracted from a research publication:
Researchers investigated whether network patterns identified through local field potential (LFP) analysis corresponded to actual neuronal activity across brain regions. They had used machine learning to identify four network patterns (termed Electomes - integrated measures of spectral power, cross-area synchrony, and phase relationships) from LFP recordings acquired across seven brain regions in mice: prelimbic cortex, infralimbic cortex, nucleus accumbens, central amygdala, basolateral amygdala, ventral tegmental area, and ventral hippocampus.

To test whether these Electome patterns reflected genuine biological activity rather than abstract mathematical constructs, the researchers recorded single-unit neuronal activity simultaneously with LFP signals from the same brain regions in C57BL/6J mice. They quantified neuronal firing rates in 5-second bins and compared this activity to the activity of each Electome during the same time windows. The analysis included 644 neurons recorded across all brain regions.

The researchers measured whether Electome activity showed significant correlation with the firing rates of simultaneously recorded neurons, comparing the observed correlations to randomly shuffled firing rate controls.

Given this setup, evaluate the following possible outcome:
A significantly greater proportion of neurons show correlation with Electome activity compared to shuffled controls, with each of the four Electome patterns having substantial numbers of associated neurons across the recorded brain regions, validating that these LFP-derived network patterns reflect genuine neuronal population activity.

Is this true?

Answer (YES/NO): YES